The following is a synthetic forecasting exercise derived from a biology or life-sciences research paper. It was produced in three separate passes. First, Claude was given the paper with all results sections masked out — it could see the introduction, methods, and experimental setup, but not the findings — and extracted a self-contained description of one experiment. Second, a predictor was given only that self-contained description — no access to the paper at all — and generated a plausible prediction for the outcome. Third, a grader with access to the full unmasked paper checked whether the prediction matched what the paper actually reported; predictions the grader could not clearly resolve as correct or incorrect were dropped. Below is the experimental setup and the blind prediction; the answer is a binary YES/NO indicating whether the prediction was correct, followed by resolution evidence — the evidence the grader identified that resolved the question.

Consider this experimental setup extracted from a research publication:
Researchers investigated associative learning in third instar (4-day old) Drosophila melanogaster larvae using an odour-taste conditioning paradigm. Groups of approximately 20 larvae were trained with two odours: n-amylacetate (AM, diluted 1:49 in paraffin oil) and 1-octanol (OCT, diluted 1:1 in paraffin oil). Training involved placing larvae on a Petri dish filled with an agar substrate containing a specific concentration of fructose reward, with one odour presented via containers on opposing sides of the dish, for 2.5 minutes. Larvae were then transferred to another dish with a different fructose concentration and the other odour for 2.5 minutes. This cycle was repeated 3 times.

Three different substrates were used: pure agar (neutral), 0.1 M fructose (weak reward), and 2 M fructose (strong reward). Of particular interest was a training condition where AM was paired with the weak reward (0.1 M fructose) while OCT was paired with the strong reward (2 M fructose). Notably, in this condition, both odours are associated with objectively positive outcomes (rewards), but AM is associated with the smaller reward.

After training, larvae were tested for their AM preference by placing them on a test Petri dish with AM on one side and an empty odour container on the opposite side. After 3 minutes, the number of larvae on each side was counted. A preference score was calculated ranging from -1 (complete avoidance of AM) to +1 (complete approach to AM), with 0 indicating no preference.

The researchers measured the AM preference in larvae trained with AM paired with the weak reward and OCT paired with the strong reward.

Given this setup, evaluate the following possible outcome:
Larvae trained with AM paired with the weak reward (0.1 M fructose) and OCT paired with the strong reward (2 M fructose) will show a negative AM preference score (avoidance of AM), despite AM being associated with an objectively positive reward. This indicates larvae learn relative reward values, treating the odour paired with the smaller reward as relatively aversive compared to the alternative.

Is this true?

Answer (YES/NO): YES